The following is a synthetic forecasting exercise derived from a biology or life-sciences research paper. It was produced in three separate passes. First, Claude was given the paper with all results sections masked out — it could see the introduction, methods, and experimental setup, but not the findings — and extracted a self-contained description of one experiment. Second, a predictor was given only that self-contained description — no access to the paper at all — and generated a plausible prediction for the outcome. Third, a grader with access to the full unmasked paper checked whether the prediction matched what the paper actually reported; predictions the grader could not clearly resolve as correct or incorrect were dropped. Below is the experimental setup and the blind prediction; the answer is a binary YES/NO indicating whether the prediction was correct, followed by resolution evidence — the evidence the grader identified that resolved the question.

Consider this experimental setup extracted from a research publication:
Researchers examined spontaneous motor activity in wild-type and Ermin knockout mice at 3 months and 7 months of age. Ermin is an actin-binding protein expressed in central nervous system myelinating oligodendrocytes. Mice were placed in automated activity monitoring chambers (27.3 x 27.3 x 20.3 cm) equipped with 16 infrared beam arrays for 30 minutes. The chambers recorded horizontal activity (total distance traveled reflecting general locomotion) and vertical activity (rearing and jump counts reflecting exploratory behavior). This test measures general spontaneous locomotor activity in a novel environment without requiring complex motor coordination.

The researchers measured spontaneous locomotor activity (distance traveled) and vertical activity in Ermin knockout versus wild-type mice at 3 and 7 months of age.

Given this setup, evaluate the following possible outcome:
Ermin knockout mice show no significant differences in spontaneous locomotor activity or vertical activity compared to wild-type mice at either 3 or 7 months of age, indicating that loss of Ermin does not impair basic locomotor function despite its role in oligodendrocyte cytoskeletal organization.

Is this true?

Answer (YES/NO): NO